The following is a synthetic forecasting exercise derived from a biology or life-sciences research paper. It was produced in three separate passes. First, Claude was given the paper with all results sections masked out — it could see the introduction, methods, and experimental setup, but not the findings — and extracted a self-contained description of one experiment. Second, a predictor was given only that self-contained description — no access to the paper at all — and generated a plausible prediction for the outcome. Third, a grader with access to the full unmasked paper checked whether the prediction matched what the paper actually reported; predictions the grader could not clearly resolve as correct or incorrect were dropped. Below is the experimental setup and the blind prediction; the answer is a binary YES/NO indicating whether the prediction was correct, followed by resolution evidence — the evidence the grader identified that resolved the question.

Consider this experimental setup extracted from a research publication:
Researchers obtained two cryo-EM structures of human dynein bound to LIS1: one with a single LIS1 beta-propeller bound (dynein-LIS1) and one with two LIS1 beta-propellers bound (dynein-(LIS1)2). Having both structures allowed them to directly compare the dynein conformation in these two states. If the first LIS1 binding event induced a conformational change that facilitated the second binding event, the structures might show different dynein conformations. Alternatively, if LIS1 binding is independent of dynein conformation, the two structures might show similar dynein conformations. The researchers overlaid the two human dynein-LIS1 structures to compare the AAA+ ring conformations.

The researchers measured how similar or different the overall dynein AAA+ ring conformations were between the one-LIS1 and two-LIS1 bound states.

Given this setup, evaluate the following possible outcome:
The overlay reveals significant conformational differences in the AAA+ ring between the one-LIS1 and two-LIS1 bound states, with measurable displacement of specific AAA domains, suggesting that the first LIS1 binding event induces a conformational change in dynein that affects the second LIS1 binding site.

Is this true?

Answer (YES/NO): NO